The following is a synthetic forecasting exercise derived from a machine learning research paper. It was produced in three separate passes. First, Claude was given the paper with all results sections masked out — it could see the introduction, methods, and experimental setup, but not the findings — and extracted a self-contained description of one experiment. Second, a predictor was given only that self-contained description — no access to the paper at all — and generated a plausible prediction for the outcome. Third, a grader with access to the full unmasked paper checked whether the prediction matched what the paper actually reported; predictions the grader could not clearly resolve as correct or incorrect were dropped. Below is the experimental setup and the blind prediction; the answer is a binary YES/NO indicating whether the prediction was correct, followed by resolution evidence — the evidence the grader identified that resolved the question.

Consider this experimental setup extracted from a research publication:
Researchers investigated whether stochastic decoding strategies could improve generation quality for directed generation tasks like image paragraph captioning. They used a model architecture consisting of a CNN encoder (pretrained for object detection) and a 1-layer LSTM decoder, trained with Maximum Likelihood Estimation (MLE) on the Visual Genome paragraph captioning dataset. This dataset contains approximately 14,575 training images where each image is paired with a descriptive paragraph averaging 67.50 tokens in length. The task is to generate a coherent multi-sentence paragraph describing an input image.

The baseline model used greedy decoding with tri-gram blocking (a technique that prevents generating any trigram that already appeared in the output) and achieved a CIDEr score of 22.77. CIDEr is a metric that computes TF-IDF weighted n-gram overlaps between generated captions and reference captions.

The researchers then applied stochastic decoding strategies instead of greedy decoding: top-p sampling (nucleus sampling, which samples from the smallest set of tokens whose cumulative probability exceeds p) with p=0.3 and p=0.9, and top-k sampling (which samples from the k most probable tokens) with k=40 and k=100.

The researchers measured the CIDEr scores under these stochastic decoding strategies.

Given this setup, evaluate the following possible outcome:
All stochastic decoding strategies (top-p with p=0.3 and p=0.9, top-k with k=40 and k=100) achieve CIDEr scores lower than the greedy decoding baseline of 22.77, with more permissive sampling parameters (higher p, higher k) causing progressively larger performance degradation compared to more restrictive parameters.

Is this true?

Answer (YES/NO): YES